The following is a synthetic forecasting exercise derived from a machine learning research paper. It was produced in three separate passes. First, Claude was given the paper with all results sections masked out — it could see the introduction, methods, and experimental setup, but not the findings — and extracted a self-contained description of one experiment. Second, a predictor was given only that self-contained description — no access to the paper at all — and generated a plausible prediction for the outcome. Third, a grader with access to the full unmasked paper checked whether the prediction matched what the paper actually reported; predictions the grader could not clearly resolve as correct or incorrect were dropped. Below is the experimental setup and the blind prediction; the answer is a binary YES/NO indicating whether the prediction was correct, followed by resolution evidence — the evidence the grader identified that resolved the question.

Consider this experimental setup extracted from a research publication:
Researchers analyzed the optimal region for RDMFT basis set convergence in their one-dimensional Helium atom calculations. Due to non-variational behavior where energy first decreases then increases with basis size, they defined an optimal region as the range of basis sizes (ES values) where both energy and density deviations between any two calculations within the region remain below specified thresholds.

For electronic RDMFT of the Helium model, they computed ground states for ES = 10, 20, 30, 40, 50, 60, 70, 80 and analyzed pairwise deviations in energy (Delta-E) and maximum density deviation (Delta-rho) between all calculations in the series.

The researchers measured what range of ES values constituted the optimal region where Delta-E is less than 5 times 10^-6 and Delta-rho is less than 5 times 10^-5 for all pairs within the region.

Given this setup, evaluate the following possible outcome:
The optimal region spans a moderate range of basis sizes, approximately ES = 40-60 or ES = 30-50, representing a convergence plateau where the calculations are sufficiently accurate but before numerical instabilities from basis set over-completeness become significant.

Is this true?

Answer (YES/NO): NO